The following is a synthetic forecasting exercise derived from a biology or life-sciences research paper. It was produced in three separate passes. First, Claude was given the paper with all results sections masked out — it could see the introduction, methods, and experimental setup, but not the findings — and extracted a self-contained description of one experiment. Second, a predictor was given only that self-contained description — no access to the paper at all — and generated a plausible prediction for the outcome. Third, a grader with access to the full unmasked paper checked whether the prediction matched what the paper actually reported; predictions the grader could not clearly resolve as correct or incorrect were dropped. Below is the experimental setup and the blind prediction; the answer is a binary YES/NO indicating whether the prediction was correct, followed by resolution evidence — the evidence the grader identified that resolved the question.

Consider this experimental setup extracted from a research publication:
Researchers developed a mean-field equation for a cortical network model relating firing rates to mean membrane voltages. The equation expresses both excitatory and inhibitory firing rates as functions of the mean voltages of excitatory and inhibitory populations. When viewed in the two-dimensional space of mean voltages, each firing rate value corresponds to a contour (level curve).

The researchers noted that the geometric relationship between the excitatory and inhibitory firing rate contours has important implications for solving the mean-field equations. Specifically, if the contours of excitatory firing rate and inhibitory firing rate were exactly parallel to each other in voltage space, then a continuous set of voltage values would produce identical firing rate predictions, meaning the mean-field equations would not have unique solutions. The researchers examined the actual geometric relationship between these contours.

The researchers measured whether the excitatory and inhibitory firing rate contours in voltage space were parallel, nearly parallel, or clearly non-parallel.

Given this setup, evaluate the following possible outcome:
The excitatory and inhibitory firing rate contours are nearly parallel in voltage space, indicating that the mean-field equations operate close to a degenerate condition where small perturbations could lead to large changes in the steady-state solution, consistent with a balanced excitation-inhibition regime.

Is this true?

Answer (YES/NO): NO